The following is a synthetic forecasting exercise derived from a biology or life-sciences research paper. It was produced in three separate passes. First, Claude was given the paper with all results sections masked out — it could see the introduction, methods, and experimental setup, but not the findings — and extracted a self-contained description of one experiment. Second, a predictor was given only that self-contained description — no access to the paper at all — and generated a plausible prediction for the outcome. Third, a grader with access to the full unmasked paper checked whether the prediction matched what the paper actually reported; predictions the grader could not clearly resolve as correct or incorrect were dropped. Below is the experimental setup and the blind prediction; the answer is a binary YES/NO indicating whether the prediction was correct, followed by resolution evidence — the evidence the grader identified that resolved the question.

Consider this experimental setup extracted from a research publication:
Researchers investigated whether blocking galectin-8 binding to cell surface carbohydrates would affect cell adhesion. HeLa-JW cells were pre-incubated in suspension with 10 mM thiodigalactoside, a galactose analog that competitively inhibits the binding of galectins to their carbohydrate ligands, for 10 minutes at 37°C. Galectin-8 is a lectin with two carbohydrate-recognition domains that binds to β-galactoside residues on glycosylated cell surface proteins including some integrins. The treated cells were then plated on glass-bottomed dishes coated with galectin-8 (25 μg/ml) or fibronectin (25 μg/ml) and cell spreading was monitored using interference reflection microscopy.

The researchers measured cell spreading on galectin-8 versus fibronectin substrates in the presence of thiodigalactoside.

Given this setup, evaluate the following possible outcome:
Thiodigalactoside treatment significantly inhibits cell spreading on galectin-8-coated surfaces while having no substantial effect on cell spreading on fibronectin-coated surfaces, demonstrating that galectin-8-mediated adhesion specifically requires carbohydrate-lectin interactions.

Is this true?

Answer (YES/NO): YES